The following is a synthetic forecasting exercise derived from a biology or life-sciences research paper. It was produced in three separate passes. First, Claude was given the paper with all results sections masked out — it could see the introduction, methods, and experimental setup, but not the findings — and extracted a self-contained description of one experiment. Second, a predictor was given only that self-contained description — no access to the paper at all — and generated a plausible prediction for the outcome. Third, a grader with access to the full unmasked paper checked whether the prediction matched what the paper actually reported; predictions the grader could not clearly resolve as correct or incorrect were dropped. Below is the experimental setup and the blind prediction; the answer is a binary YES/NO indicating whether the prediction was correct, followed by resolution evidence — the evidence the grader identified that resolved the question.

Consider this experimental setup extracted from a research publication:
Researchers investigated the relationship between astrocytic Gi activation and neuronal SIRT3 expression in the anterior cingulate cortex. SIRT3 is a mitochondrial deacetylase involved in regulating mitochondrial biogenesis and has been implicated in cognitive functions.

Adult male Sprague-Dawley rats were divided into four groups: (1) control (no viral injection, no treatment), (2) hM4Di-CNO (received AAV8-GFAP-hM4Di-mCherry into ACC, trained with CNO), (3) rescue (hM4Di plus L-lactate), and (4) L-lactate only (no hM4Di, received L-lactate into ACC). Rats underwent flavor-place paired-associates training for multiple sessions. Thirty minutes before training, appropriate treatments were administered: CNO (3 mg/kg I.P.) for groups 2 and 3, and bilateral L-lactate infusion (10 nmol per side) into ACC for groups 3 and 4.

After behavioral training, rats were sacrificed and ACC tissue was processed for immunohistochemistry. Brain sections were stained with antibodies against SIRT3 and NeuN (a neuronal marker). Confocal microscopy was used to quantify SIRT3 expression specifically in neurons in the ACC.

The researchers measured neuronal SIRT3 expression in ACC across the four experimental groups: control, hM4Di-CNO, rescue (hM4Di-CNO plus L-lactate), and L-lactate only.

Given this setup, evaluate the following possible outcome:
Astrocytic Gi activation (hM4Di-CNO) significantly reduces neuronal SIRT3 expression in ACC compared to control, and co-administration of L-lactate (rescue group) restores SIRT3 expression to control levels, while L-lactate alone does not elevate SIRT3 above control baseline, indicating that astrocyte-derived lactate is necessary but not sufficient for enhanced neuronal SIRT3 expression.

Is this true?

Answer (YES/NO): NO